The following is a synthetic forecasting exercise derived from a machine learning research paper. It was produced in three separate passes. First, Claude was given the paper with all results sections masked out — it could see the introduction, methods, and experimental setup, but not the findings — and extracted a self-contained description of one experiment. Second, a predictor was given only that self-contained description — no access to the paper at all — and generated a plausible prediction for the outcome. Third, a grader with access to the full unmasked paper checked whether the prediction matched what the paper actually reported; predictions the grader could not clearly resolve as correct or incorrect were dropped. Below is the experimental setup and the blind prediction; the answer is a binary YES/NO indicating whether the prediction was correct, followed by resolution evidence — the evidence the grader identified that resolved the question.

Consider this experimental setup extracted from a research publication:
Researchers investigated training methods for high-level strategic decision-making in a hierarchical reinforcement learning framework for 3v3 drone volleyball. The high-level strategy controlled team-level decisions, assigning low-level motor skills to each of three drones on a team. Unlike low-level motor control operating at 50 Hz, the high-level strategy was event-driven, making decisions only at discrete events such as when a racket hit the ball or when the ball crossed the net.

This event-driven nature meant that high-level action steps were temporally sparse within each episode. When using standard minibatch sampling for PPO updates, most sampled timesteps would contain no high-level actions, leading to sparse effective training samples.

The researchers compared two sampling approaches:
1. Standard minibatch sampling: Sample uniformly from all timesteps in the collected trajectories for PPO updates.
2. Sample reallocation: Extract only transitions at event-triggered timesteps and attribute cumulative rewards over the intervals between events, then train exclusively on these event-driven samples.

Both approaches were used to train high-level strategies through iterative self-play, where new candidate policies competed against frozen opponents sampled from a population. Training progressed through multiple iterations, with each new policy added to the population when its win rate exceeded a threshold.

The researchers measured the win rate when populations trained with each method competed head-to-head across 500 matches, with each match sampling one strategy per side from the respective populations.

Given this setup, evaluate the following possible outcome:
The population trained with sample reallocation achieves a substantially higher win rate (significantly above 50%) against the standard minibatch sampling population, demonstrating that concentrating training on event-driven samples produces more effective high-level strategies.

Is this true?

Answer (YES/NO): YES